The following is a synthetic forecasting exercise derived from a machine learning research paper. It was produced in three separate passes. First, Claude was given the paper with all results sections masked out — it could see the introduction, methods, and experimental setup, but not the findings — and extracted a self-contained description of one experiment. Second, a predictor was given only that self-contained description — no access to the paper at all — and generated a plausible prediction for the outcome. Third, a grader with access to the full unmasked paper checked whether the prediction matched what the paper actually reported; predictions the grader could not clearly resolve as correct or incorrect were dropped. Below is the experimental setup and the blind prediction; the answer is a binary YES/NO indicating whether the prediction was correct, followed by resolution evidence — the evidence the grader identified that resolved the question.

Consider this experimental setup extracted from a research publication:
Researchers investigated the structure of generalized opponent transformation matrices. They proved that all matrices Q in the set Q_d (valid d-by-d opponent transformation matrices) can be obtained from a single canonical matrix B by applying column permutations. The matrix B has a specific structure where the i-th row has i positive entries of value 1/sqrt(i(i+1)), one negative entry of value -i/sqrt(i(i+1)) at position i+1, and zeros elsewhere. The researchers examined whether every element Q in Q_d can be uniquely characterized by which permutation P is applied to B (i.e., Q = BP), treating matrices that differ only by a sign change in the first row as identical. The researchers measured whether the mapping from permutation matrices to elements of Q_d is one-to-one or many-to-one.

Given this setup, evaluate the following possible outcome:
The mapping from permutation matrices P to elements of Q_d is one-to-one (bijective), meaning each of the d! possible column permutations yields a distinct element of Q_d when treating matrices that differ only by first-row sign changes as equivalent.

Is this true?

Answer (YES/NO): NO